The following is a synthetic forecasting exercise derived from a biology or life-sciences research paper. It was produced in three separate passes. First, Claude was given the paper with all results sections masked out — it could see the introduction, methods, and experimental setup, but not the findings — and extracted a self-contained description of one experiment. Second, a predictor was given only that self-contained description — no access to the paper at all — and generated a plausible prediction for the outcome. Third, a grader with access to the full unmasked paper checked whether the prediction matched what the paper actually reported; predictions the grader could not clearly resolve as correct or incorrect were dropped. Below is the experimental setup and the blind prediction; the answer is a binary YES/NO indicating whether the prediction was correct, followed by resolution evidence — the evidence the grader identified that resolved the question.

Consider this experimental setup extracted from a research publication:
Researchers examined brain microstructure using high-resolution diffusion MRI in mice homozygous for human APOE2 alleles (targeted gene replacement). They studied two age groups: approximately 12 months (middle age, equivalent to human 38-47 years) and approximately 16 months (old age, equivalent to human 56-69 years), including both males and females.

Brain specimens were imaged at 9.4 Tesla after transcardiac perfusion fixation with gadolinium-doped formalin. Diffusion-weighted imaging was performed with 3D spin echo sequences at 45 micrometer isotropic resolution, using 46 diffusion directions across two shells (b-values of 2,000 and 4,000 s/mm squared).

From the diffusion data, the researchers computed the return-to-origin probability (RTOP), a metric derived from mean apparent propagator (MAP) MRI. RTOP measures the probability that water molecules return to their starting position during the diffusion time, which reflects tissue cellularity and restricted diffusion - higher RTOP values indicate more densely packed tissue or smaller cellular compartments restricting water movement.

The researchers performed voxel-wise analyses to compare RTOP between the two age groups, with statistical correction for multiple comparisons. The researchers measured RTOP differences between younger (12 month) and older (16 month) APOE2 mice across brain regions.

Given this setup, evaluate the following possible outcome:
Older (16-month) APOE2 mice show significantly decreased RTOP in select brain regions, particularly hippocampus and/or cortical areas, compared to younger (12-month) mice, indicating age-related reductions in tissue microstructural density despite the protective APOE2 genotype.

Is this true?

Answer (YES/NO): NO